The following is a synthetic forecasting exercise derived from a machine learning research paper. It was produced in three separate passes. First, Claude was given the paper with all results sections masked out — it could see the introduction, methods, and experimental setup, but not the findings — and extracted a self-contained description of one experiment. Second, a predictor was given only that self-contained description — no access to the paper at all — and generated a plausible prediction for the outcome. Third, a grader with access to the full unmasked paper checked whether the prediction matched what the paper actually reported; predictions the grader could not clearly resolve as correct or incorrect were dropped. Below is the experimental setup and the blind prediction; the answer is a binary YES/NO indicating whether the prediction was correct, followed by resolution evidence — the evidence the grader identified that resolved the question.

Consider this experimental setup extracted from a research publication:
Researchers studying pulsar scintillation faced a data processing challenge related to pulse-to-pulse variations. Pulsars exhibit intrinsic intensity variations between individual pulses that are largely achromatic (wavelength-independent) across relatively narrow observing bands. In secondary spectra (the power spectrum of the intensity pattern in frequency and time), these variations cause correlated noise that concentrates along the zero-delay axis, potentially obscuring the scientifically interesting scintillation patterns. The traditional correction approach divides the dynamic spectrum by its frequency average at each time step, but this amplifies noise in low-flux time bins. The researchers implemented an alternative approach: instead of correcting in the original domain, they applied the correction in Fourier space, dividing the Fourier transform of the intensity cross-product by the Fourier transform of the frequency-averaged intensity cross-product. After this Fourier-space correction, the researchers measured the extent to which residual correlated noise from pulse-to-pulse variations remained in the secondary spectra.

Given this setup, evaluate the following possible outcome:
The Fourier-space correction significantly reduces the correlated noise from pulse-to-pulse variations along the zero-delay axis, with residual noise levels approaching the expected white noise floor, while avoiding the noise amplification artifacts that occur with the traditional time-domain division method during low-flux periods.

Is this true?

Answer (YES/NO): NO